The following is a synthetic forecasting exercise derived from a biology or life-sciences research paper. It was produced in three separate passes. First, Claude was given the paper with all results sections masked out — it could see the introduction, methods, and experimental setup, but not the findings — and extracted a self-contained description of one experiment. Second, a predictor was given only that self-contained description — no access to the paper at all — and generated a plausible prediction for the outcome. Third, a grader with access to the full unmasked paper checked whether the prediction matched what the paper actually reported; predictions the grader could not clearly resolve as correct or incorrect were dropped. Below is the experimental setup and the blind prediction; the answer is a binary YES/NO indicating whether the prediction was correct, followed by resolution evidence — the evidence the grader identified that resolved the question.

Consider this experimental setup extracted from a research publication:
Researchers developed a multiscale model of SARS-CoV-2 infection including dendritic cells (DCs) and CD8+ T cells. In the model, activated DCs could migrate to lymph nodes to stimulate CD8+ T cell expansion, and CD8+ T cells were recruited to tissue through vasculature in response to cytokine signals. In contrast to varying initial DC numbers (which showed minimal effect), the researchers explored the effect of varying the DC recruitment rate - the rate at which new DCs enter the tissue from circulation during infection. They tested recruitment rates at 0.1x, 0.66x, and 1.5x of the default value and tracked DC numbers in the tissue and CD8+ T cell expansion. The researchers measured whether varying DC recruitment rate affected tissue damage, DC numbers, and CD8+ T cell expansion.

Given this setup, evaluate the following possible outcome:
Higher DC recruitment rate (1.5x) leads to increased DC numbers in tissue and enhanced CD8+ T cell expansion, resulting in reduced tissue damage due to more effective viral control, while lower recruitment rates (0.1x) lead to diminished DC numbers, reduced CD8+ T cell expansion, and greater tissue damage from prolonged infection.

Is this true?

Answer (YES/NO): NO